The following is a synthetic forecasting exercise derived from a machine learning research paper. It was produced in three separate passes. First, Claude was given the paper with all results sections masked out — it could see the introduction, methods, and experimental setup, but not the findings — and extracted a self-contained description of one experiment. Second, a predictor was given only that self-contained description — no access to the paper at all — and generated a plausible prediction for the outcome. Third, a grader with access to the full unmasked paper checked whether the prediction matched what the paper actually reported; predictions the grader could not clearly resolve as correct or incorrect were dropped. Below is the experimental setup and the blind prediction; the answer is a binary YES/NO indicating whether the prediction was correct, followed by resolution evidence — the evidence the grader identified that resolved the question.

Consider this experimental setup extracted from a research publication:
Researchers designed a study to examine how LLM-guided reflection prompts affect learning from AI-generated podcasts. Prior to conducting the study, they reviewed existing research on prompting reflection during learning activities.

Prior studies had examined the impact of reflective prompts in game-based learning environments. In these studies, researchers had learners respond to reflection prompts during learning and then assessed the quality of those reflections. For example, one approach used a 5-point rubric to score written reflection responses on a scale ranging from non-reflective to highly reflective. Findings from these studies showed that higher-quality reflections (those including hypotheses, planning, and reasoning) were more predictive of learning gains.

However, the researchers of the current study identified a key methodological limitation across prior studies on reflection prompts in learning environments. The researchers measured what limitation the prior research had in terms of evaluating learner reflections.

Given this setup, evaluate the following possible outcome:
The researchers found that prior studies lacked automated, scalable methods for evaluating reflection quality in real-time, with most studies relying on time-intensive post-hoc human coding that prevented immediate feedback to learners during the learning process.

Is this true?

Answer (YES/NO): YES